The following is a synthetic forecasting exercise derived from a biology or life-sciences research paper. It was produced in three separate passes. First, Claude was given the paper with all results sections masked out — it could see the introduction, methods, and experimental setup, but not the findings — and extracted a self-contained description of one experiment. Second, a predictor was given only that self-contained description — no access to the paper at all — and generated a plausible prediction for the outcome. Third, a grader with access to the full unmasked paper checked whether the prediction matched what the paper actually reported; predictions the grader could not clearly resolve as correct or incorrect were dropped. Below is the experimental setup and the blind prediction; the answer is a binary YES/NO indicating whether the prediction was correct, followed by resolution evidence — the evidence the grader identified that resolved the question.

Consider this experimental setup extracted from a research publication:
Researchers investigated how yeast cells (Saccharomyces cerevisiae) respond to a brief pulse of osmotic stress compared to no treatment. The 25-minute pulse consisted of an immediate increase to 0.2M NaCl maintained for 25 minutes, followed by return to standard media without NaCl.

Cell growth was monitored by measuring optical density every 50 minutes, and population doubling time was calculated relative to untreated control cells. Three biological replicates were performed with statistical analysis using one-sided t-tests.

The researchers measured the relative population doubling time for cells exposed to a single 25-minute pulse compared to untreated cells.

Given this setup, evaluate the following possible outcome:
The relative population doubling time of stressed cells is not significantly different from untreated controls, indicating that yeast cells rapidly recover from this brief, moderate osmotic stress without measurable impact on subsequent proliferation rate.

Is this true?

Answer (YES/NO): YES